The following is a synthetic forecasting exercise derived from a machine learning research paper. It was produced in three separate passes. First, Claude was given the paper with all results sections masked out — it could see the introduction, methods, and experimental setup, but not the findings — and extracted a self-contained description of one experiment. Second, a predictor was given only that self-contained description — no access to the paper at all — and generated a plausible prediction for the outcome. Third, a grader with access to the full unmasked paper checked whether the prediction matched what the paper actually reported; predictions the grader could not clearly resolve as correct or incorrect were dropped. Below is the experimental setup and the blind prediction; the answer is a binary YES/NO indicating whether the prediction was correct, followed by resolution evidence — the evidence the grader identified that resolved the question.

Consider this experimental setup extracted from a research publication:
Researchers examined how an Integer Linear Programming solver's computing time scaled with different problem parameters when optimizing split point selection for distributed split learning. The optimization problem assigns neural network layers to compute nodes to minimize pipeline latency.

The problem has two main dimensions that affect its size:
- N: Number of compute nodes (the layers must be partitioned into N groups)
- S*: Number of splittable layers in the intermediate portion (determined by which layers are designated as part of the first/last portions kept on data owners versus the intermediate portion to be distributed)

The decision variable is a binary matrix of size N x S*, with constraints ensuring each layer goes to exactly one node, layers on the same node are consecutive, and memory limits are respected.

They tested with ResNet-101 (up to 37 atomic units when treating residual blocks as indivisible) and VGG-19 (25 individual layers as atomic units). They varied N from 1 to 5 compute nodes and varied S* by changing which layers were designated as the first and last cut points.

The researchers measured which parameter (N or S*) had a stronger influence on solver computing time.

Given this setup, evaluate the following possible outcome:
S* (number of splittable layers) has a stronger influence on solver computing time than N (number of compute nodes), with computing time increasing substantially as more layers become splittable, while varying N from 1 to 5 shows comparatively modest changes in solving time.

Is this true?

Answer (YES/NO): NO